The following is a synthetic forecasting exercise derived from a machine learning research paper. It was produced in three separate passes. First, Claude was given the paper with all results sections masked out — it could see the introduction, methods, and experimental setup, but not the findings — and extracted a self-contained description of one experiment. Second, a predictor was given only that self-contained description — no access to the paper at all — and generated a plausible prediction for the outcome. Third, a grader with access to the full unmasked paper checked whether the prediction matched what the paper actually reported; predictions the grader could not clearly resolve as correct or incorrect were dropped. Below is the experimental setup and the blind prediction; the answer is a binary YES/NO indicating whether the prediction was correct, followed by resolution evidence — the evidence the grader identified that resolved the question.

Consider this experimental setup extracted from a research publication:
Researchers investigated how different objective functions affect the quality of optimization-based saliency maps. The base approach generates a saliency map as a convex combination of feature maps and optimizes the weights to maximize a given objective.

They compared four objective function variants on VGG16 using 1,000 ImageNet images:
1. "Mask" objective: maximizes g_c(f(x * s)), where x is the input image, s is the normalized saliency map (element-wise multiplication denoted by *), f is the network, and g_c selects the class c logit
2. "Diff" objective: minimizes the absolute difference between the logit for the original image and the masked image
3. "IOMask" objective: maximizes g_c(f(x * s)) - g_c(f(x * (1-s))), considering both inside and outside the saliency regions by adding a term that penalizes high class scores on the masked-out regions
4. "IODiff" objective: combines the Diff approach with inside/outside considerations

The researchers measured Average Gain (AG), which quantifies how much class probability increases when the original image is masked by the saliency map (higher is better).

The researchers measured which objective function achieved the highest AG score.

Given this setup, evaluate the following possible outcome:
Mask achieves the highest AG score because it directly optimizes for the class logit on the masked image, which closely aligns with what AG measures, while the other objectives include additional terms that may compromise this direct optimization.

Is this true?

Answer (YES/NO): YES